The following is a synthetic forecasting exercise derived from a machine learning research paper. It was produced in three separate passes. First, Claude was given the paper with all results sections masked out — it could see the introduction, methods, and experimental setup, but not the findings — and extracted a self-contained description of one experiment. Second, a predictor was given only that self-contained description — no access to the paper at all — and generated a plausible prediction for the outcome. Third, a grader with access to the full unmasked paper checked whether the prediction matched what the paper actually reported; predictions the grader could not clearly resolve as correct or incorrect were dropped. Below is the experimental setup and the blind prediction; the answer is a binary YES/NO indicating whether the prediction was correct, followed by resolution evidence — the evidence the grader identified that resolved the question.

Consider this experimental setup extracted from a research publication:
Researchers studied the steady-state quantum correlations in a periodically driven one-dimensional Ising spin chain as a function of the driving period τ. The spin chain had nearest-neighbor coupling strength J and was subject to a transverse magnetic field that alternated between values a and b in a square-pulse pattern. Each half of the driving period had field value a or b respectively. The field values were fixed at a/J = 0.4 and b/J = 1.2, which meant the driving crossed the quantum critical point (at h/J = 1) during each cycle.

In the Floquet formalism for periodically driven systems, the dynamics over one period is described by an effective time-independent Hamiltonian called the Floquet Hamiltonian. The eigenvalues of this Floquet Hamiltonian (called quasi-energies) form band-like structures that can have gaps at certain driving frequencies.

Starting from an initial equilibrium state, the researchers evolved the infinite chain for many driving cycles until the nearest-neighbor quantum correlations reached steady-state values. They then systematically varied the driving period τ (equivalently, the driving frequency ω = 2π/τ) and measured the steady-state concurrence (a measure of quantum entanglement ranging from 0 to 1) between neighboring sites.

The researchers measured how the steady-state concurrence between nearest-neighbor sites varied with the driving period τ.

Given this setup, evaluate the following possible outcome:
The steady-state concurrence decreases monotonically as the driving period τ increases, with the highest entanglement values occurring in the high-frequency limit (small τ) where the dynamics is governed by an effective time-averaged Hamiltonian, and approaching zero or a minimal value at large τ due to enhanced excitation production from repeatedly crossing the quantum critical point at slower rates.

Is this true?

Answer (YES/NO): NO